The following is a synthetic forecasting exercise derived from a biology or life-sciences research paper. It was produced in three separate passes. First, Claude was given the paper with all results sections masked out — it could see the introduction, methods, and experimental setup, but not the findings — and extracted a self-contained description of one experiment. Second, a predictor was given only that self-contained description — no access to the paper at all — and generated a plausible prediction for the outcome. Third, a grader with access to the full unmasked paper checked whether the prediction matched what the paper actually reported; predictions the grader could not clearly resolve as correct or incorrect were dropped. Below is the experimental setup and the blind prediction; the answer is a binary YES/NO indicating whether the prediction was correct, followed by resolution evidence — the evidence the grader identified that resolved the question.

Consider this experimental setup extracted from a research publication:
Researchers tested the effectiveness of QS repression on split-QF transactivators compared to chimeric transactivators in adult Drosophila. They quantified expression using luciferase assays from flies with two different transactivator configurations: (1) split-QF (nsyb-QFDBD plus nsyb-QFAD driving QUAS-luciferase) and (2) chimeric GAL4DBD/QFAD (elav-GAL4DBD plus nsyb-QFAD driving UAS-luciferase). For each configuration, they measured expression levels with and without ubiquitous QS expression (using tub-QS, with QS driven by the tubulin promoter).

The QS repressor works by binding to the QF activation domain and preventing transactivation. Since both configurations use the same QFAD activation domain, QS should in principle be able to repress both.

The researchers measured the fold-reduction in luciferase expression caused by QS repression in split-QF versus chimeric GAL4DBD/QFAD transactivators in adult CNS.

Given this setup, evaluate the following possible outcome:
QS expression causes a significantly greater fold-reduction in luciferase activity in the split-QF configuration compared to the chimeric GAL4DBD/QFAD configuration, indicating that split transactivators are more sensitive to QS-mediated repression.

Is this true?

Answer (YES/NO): NO